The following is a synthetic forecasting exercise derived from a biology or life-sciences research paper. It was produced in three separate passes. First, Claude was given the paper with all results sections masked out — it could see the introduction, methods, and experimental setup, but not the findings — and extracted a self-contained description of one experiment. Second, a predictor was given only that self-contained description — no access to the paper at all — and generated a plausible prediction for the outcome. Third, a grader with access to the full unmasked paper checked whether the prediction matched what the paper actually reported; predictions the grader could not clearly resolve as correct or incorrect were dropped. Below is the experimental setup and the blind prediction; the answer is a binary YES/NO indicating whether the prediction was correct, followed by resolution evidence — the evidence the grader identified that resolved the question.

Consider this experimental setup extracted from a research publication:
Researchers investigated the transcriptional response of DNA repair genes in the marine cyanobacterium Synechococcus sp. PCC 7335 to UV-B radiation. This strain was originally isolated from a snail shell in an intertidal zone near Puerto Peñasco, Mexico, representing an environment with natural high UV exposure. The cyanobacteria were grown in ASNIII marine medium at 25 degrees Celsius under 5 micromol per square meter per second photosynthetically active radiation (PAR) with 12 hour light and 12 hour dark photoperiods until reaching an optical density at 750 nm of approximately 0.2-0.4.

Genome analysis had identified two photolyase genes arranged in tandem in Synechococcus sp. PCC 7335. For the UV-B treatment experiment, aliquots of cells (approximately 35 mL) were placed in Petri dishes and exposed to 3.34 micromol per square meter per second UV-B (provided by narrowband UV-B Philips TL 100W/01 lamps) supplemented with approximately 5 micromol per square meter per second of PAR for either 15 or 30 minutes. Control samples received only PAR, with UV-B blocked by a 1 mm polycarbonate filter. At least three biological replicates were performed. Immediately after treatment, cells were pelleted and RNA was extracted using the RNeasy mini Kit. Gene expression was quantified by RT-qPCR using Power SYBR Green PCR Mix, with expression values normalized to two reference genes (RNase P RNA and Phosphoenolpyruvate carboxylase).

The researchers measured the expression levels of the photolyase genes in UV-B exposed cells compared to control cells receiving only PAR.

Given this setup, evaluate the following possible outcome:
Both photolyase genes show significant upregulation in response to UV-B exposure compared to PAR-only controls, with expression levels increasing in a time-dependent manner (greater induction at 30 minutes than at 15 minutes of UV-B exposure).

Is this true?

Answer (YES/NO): NO